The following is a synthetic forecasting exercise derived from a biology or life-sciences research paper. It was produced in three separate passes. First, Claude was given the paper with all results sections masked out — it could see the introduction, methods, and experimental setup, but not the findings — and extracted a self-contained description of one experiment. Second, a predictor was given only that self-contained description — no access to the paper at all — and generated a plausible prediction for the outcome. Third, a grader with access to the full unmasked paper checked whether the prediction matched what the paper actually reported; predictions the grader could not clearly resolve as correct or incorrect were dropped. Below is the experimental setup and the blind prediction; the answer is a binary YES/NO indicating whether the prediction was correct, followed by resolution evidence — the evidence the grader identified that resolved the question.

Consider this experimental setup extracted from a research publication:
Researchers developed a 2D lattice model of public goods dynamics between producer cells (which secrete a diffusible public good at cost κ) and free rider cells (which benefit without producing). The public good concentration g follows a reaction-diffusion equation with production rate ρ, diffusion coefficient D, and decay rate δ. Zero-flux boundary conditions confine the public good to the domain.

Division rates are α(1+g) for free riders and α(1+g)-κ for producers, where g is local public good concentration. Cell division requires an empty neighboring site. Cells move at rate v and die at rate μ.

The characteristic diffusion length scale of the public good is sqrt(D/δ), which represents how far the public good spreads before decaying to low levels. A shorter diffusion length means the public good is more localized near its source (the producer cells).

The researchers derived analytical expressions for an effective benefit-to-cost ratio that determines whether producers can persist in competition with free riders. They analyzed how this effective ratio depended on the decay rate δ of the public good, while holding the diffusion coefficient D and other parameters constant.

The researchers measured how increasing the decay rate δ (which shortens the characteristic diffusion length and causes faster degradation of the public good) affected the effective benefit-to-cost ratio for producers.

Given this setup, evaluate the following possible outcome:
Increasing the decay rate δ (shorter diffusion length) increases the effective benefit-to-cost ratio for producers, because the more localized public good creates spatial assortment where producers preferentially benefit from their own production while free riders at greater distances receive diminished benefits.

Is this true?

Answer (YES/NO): NO